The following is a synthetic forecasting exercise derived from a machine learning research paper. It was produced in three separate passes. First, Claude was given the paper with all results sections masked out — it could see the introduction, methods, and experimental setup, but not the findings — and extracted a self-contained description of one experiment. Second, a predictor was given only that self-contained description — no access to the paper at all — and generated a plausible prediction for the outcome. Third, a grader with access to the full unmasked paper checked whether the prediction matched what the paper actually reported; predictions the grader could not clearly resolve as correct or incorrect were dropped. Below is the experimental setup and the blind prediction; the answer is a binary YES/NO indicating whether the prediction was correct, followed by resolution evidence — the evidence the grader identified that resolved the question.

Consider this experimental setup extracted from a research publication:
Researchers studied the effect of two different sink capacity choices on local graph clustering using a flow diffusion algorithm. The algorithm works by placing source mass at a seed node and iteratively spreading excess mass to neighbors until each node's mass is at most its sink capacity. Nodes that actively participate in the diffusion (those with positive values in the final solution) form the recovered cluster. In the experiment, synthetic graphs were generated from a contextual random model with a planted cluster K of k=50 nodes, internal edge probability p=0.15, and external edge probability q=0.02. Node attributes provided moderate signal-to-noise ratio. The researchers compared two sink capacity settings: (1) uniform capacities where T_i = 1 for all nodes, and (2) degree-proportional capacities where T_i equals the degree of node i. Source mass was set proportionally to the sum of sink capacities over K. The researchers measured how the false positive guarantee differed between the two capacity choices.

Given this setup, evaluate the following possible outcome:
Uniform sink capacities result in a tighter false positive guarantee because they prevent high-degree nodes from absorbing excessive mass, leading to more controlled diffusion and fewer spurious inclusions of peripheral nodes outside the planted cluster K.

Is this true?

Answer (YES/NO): NO